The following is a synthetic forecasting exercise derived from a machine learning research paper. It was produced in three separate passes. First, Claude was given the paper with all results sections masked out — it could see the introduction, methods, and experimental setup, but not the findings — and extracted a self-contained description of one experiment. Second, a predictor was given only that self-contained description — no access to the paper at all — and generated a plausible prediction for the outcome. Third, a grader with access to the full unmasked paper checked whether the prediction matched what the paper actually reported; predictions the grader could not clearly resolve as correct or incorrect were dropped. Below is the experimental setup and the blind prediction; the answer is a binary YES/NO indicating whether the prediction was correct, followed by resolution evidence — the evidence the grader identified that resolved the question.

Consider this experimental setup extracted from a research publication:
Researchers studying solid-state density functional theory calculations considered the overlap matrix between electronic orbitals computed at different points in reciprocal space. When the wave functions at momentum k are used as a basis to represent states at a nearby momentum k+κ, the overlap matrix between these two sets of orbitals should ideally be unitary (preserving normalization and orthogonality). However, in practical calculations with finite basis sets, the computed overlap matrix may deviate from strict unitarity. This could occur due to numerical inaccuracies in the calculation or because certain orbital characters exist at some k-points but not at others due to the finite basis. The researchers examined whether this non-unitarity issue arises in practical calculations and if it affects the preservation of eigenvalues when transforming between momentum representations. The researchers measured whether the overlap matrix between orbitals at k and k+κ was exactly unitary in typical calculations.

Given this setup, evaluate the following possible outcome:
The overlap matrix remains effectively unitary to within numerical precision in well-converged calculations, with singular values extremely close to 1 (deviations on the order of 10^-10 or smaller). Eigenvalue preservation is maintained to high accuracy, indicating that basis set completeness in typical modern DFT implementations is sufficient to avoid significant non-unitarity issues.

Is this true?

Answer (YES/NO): NO